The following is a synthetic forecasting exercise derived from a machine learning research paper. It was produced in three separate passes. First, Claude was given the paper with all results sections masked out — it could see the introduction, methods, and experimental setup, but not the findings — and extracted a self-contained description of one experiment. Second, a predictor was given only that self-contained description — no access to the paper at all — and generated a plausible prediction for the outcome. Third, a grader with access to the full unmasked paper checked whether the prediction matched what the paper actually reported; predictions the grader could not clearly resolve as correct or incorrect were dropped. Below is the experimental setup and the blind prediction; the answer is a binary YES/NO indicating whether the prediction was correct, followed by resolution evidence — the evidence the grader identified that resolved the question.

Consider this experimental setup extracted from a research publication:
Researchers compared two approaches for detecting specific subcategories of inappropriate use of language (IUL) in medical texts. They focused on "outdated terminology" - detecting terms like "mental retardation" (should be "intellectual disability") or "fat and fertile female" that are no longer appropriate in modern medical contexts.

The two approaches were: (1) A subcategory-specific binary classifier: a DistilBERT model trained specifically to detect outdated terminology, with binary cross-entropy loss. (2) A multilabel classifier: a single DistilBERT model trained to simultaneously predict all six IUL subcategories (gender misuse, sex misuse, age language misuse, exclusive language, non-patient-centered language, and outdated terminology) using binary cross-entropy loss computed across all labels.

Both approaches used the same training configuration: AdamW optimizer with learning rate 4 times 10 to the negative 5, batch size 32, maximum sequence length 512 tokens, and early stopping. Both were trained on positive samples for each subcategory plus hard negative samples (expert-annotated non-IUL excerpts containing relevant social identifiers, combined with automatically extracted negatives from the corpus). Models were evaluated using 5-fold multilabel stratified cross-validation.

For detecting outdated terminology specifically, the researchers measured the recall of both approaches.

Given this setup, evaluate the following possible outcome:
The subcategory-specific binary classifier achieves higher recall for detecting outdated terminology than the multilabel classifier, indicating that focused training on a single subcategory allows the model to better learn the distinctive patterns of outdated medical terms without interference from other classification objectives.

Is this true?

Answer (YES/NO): YES